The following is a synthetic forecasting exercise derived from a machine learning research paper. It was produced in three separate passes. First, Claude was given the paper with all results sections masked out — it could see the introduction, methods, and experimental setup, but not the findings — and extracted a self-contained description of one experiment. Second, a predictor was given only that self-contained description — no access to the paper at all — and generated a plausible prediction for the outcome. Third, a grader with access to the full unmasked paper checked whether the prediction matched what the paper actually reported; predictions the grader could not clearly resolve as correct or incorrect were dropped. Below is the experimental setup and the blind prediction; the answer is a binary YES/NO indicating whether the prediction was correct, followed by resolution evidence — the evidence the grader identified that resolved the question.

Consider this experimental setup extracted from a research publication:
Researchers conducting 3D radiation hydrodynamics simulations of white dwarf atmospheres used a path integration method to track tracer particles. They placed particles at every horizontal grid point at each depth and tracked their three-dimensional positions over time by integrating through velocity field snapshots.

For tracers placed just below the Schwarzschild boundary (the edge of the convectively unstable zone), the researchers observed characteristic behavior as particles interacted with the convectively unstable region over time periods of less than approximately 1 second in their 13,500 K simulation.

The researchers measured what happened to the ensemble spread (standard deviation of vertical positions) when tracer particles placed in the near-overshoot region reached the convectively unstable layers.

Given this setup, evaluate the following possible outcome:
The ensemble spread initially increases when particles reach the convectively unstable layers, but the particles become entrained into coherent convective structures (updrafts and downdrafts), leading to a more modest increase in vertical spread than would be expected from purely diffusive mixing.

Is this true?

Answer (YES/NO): YES